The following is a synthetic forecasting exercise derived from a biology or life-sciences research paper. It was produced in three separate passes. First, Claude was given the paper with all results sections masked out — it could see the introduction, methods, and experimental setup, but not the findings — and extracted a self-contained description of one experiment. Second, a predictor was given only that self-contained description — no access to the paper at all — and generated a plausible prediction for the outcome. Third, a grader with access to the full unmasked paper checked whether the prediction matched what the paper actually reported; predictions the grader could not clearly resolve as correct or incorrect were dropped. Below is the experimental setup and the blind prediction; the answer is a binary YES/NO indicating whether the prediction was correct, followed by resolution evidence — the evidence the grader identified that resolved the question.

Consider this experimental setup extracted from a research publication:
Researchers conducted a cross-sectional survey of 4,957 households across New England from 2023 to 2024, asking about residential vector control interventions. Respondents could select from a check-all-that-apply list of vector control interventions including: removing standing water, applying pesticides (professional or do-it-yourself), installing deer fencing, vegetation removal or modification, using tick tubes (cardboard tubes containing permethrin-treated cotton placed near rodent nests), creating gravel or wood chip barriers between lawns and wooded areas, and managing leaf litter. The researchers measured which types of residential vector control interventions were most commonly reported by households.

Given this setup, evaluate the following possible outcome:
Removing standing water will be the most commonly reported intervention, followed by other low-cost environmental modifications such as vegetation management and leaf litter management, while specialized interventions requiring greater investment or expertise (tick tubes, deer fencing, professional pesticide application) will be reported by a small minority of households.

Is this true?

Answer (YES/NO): YES